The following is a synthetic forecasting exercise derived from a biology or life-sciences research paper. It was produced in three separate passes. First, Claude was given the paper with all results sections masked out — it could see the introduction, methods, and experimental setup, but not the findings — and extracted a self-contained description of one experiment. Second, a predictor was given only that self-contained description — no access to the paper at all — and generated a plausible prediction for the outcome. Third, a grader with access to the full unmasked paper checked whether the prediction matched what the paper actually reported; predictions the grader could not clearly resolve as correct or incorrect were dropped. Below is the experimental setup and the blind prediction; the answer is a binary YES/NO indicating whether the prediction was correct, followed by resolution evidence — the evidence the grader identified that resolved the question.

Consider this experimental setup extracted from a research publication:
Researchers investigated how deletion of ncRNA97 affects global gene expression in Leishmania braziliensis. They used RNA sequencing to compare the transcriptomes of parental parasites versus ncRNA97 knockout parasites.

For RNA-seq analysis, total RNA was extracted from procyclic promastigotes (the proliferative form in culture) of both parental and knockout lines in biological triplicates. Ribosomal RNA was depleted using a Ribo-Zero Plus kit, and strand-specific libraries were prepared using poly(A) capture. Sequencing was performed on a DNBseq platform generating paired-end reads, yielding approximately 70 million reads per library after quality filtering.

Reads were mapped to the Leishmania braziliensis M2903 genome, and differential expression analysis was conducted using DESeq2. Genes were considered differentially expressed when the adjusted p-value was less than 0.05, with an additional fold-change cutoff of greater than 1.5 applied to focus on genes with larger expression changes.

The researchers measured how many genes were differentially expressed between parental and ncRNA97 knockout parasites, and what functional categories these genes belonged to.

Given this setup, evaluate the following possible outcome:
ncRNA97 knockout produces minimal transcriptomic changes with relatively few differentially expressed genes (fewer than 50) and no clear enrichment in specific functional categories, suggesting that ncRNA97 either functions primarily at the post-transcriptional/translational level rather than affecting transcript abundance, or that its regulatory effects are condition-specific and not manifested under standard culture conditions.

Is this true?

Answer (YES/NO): NO